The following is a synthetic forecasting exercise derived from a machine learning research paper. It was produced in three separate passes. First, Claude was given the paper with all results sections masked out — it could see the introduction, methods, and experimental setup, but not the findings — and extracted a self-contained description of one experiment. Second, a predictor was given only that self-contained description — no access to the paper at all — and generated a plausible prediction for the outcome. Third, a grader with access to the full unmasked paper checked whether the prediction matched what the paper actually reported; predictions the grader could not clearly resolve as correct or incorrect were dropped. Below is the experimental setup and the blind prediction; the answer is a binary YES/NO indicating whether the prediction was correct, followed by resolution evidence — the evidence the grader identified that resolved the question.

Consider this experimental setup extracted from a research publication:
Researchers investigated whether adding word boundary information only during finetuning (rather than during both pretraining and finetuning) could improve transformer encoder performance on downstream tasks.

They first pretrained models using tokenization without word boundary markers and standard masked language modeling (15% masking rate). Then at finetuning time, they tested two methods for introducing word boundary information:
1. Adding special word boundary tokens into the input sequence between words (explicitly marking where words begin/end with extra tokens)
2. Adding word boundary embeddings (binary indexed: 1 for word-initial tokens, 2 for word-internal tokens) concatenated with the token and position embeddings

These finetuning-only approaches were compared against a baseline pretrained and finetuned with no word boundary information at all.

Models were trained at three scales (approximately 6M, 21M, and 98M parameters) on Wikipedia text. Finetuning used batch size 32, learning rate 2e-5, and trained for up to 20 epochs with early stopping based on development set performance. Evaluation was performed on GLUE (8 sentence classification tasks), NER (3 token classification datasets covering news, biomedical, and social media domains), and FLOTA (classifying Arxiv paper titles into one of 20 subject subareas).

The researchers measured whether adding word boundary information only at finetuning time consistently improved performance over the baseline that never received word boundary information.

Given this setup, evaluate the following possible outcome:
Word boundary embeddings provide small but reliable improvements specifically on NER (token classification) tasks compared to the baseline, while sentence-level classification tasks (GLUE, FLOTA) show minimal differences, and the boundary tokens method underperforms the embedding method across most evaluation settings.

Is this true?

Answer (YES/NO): NO